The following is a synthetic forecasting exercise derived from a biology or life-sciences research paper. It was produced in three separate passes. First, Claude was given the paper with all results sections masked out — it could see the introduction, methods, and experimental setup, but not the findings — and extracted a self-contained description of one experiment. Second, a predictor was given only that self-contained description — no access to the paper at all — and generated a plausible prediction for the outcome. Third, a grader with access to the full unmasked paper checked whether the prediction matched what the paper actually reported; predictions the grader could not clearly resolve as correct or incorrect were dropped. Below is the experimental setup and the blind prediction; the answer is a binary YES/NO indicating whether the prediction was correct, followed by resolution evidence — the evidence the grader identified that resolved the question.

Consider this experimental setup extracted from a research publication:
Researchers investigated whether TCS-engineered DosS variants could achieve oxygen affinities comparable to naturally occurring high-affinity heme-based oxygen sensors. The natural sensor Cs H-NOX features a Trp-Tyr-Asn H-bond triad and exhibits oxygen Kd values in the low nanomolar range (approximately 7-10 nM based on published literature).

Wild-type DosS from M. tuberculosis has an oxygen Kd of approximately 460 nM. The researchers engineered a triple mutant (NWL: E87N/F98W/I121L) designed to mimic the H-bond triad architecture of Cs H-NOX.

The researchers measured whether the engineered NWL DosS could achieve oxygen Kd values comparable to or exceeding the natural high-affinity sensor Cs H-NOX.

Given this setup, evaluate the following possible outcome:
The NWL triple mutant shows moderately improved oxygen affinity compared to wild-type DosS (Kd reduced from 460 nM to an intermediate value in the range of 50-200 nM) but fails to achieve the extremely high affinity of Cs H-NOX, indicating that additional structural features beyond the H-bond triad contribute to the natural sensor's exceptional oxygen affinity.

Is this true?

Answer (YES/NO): NO